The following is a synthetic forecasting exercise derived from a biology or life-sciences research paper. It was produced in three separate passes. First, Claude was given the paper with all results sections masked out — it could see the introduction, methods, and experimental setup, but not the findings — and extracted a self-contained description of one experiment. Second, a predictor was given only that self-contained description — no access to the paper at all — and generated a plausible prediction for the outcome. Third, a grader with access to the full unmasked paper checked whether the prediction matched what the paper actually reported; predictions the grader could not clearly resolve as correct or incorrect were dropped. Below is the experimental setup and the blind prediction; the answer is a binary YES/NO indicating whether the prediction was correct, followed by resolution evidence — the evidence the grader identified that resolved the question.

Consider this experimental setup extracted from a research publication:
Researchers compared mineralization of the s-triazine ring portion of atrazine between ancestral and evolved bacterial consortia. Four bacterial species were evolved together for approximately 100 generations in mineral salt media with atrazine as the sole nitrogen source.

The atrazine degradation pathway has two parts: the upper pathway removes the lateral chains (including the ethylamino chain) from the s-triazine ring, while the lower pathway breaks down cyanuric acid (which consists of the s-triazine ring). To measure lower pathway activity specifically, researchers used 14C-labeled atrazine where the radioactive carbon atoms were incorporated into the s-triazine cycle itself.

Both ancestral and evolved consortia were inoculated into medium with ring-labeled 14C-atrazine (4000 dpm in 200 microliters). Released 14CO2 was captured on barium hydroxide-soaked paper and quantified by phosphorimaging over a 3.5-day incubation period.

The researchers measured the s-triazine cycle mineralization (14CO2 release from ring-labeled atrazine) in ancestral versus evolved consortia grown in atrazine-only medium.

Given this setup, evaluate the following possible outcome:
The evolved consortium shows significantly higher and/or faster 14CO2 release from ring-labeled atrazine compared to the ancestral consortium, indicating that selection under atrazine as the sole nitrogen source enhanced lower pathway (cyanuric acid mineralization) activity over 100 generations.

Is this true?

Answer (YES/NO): YES